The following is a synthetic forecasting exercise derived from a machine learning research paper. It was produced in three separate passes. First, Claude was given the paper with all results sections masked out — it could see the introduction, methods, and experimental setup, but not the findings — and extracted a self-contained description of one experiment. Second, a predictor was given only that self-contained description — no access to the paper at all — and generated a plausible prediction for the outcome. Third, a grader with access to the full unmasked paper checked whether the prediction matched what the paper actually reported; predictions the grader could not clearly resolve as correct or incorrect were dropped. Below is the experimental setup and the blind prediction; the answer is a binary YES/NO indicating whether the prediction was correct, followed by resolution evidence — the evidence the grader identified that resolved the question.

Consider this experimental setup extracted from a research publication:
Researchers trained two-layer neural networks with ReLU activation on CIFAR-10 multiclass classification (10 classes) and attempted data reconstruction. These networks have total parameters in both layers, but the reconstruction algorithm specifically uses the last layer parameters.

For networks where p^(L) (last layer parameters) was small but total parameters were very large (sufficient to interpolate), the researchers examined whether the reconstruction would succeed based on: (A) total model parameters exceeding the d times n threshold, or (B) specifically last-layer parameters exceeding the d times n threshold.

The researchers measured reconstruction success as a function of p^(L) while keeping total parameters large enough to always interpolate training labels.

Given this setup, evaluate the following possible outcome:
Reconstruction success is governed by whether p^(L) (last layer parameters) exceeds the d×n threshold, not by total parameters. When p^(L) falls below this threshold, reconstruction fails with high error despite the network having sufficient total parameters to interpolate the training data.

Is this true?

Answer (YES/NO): YES